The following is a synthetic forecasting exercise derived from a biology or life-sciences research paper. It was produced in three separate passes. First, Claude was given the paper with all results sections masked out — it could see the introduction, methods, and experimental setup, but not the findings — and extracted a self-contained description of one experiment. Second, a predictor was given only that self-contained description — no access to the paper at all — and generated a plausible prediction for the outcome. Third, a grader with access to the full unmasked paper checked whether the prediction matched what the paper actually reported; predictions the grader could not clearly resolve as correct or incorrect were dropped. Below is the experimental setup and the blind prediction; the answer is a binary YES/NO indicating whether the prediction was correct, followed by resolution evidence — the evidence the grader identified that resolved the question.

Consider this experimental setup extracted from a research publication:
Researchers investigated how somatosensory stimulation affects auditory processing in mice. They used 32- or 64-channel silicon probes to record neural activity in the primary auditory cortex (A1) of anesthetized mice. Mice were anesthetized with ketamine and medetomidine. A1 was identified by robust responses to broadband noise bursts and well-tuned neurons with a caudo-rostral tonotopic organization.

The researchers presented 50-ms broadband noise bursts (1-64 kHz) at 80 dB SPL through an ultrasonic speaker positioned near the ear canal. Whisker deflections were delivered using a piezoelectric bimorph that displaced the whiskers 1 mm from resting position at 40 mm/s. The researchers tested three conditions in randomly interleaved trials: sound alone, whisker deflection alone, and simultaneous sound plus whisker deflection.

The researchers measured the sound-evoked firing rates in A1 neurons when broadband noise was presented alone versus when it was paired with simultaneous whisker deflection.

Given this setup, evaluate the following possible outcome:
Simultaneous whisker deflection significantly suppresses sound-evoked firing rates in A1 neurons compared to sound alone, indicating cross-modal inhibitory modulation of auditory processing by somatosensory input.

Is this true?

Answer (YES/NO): YES